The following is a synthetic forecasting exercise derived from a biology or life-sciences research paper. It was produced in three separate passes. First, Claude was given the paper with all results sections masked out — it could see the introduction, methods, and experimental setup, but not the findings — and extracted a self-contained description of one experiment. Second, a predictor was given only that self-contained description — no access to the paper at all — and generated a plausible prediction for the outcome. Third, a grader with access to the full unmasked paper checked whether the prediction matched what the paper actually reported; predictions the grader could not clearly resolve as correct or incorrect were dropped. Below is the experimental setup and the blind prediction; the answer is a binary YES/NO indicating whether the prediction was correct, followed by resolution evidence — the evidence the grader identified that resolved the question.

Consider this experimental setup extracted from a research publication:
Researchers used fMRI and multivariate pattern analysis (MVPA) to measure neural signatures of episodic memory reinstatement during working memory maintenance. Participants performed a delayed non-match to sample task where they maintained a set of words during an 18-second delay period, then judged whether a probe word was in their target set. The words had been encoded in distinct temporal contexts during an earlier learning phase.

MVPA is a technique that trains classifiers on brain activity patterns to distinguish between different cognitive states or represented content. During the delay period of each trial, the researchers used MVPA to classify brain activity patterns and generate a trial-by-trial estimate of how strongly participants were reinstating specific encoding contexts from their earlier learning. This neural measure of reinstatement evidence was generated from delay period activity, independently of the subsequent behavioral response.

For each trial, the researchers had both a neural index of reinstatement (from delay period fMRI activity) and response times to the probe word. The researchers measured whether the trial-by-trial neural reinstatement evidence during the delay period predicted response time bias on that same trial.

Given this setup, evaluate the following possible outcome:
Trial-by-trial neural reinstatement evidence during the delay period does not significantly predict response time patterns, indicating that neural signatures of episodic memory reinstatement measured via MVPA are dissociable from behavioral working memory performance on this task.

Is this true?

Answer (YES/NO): NO